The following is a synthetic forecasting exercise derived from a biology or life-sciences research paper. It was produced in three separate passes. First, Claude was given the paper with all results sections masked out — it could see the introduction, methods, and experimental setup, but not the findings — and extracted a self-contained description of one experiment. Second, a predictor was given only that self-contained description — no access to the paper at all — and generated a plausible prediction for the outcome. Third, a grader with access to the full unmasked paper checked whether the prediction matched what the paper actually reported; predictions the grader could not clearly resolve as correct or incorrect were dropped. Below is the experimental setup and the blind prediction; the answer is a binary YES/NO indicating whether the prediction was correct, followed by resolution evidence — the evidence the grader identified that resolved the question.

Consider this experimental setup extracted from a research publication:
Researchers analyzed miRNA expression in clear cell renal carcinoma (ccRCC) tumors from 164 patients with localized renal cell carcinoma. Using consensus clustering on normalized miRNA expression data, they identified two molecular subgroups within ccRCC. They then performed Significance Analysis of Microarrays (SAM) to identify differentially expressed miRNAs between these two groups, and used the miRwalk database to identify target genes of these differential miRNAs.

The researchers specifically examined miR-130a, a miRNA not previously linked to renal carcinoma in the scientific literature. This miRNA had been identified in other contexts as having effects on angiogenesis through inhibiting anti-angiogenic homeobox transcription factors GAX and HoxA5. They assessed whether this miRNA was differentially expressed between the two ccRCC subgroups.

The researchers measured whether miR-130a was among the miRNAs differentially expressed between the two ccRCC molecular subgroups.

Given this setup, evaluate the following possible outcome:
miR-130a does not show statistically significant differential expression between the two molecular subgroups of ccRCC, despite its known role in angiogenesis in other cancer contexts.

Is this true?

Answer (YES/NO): NO